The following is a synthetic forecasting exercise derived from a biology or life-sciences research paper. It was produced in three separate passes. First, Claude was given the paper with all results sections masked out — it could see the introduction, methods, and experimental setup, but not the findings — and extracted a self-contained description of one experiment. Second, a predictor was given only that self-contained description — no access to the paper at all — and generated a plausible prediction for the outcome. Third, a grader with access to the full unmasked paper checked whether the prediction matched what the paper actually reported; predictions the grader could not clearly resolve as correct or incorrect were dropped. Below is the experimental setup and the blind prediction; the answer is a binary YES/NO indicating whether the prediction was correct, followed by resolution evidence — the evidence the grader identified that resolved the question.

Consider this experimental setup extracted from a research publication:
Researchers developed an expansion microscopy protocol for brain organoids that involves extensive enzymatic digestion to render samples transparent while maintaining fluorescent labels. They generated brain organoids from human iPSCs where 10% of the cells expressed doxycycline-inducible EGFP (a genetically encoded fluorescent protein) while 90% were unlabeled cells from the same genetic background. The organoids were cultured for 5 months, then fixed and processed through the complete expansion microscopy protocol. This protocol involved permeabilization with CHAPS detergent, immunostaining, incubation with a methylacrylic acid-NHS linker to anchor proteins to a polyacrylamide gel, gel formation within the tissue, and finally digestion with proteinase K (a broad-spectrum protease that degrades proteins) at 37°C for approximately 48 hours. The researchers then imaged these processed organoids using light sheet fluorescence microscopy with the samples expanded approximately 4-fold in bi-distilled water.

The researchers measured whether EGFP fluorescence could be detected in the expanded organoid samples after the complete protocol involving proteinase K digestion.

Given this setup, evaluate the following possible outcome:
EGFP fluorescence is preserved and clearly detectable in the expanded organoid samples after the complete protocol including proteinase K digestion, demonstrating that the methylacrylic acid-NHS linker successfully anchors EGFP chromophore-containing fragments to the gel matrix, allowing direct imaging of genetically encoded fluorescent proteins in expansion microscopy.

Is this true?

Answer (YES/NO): YES